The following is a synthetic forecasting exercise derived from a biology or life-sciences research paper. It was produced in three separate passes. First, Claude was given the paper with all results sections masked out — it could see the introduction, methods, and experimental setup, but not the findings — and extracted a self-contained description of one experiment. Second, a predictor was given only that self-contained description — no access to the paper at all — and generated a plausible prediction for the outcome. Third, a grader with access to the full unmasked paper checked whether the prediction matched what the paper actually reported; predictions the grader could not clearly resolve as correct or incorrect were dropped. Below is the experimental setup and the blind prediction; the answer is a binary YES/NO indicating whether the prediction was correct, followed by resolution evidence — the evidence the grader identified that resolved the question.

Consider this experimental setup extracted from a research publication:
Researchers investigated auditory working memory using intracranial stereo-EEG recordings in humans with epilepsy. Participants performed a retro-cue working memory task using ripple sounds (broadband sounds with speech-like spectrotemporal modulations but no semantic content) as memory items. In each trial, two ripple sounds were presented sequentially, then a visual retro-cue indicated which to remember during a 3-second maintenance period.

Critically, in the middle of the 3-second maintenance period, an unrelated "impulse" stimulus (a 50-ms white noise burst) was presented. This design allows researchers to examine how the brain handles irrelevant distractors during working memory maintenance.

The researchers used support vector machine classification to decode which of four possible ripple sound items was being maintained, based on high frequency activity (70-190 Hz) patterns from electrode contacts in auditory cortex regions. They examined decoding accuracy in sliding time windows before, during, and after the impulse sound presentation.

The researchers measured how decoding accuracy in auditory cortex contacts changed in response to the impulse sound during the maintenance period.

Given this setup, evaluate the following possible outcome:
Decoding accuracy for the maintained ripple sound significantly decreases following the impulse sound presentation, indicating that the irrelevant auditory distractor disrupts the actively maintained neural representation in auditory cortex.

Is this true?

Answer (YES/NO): NO